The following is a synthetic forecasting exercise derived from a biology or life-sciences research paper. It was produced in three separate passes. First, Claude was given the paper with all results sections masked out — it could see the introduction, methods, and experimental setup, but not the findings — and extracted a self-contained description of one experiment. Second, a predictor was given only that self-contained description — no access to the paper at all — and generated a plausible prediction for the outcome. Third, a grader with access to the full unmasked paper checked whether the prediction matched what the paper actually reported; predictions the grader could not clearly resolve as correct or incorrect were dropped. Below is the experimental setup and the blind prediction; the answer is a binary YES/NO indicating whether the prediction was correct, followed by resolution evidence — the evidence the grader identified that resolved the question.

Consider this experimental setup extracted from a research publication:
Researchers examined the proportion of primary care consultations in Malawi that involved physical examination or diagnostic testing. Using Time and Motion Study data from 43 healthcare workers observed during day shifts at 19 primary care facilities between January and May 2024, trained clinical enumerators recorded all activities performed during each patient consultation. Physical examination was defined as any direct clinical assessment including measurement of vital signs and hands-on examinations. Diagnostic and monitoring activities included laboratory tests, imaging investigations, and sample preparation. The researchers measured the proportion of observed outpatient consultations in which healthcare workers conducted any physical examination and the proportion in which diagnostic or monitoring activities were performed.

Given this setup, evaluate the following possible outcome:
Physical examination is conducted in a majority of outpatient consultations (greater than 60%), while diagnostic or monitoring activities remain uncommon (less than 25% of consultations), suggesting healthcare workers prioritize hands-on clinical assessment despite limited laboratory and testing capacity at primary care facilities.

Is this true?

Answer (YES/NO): NO